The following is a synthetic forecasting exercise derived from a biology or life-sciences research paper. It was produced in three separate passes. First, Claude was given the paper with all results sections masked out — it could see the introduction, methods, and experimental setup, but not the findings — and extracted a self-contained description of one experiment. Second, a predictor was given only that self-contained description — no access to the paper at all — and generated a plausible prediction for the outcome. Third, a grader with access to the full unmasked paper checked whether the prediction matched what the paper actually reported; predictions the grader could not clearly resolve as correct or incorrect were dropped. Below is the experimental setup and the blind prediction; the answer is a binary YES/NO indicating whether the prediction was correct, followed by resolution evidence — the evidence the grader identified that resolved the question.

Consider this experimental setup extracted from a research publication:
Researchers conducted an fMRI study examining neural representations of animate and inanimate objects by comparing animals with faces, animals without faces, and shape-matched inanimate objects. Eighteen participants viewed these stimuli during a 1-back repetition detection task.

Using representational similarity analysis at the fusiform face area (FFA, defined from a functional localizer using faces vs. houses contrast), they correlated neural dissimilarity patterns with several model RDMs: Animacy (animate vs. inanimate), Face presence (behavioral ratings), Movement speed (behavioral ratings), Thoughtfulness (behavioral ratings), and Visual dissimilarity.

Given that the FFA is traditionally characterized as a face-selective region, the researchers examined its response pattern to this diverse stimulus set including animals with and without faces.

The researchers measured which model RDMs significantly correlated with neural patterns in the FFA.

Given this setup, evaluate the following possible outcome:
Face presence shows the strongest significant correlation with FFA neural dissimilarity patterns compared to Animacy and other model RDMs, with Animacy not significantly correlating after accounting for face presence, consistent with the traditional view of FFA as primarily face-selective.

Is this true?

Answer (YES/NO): NO